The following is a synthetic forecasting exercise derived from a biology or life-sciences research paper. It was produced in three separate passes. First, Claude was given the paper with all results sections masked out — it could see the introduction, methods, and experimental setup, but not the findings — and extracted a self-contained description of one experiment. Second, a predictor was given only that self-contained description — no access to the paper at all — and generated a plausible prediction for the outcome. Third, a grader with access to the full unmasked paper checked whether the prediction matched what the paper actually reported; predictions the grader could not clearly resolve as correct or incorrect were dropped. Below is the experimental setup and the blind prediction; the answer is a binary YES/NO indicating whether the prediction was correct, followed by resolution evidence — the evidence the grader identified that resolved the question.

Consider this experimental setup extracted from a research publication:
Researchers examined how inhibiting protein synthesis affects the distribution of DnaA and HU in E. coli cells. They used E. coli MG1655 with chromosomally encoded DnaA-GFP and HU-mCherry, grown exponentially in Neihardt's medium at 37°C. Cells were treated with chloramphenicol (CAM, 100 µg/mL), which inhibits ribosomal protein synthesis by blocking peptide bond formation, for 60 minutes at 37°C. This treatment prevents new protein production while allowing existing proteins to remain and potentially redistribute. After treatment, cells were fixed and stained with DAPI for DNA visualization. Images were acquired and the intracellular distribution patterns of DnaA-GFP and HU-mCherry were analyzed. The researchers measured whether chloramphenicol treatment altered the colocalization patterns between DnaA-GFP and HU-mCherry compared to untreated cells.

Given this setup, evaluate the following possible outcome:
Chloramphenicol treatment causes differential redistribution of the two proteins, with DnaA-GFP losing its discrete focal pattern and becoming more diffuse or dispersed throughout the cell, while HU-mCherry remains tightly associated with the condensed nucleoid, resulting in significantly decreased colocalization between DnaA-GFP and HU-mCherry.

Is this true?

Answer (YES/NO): YES